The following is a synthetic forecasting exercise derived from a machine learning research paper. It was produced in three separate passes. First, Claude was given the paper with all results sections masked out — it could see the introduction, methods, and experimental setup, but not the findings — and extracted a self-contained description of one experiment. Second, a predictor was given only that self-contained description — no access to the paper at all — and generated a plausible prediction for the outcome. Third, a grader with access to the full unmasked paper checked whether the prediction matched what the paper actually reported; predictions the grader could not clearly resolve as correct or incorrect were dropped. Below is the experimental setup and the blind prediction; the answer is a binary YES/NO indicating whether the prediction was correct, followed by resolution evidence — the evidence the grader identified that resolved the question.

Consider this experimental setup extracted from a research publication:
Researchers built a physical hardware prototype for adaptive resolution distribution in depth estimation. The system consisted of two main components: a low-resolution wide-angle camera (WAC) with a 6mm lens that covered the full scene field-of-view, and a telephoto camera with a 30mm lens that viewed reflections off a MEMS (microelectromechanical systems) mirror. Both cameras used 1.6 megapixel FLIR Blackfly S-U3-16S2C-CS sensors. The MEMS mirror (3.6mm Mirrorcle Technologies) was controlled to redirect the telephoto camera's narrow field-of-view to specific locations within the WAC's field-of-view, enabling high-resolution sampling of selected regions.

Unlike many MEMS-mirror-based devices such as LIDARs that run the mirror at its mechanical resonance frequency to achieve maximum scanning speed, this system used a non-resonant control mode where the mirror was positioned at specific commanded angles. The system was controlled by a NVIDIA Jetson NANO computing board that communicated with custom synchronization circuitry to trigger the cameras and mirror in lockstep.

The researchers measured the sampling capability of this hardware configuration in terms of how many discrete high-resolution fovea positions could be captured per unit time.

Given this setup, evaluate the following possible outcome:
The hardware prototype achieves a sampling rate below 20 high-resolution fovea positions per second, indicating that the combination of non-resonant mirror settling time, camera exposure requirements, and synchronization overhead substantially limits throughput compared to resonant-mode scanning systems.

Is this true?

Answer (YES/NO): NO